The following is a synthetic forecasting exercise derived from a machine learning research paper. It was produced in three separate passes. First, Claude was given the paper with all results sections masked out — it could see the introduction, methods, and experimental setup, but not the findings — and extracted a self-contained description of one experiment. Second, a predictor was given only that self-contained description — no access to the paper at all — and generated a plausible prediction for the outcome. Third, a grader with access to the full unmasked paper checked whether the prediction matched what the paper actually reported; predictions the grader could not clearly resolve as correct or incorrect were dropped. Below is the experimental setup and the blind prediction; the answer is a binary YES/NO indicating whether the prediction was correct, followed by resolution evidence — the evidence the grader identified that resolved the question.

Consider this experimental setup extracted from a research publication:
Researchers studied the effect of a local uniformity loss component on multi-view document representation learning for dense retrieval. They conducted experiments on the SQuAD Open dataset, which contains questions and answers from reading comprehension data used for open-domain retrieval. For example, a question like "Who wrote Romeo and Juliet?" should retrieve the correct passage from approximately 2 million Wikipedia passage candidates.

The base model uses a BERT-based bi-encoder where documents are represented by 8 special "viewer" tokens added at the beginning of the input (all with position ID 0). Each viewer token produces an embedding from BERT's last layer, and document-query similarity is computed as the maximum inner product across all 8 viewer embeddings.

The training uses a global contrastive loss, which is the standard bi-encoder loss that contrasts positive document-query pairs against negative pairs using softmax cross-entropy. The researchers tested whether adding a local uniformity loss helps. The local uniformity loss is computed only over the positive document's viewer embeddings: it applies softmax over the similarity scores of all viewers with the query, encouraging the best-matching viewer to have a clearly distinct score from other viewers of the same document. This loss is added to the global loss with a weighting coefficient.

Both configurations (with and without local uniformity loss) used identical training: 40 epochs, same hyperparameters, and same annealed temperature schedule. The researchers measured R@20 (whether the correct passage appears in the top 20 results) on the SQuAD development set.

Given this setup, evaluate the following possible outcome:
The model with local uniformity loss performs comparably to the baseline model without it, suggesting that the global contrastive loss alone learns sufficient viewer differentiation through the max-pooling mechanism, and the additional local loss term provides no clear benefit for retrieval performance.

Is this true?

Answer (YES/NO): NO